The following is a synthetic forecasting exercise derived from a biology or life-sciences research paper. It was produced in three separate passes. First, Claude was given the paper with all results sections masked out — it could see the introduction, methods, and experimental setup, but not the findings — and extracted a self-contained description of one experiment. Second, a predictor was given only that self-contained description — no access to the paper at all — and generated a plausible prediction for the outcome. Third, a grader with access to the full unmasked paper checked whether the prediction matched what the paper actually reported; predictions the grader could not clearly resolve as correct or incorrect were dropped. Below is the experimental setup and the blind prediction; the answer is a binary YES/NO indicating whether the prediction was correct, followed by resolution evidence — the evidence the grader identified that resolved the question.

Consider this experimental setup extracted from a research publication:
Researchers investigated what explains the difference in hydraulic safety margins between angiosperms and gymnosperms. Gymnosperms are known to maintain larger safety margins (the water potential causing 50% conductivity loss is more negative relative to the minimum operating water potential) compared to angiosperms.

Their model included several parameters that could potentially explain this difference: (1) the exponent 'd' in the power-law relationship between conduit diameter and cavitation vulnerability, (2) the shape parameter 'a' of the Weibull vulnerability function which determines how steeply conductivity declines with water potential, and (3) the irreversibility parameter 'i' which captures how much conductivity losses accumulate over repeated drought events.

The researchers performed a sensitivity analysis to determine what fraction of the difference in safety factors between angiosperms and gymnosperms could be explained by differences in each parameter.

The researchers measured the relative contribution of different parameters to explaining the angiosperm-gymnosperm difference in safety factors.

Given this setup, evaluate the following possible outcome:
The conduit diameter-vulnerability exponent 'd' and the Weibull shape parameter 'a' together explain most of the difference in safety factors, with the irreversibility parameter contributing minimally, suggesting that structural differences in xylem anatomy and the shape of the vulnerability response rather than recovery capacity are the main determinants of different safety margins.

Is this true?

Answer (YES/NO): NO